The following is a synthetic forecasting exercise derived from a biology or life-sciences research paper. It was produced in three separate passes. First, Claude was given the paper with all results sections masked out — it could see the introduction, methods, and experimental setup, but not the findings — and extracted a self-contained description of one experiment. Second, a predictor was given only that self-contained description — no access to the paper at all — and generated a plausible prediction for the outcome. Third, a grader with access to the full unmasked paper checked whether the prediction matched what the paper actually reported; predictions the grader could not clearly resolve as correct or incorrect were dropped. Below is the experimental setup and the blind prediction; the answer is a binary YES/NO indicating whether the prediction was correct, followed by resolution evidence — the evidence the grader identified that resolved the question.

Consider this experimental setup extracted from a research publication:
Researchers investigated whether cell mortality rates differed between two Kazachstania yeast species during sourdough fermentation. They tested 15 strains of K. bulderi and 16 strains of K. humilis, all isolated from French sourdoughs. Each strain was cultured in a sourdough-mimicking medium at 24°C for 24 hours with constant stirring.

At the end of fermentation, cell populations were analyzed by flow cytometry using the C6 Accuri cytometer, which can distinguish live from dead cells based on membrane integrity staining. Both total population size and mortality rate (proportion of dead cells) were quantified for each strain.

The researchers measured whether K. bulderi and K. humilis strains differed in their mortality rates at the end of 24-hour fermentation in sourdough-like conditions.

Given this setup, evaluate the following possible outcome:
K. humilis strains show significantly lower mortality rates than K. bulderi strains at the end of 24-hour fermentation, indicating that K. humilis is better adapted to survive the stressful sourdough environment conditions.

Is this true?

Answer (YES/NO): NO